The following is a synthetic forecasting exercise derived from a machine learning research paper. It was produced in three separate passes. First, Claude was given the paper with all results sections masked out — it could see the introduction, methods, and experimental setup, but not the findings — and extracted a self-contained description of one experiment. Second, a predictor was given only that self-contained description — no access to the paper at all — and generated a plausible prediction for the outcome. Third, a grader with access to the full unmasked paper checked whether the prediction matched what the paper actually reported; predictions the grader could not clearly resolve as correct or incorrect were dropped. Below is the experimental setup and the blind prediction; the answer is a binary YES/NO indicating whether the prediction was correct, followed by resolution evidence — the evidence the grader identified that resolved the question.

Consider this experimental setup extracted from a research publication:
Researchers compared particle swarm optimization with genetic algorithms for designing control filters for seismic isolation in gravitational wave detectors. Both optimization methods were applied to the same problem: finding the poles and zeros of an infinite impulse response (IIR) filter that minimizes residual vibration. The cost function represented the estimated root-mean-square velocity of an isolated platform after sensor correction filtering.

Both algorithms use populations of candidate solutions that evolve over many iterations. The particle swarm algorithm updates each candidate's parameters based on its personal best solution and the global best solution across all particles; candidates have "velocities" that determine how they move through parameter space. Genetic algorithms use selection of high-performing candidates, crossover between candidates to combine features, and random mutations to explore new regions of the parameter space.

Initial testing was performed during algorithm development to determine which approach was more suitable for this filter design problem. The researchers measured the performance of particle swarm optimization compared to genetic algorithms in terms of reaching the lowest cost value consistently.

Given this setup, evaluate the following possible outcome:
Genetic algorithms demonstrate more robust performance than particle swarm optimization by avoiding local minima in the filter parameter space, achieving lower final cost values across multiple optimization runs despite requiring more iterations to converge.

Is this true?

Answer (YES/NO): NO